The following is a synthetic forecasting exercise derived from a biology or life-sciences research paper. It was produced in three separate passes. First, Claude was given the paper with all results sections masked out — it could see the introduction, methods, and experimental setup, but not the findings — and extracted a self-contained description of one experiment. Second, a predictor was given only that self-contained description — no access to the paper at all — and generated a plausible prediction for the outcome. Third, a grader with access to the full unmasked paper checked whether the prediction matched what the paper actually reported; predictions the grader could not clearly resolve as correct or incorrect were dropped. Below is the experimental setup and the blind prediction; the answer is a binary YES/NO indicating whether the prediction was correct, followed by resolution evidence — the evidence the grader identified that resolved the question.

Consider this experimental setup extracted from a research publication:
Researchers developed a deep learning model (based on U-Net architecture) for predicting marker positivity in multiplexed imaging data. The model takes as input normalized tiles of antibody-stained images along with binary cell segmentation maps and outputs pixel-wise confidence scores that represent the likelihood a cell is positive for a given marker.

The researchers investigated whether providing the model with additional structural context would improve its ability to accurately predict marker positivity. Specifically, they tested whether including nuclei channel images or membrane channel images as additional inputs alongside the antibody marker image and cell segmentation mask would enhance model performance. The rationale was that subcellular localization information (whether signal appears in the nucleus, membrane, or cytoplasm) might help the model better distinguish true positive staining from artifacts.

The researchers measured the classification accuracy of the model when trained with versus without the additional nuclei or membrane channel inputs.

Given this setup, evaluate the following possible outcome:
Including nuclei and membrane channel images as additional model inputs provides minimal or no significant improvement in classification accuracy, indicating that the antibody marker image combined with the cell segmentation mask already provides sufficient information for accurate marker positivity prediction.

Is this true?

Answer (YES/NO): YES